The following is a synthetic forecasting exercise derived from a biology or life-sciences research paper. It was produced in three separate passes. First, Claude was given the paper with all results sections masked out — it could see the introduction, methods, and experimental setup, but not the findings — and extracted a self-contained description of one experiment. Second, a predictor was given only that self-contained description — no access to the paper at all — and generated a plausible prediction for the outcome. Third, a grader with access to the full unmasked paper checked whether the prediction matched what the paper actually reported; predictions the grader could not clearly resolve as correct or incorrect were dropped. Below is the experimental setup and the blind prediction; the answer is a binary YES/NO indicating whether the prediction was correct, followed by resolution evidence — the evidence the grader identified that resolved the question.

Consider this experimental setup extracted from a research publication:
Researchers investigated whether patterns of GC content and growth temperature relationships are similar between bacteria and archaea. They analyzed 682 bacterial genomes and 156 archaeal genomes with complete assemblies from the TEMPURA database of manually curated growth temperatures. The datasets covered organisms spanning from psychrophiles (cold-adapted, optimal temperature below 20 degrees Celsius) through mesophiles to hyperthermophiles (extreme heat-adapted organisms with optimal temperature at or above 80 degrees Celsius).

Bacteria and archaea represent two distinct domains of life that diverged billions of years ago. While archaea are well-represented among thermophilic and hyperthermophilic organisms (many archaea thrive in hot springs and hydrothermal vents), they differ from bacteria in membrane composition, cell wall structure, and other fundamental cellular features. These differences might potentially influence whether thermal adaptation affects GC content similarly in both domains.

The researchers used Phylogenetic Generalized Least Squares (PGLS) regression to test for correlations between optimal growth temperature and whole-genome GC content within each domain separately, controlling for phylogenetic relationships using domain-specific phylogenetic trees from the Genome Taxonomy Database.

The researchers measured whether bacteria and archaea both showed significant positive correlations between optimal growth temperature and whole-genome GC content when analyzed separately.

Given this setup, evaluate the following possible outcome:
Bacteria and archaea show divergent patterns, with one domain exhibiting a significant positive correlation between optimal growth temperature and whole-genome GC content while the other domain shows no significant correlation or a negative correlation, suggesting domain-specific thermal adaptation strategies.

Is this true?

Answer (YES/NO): YES